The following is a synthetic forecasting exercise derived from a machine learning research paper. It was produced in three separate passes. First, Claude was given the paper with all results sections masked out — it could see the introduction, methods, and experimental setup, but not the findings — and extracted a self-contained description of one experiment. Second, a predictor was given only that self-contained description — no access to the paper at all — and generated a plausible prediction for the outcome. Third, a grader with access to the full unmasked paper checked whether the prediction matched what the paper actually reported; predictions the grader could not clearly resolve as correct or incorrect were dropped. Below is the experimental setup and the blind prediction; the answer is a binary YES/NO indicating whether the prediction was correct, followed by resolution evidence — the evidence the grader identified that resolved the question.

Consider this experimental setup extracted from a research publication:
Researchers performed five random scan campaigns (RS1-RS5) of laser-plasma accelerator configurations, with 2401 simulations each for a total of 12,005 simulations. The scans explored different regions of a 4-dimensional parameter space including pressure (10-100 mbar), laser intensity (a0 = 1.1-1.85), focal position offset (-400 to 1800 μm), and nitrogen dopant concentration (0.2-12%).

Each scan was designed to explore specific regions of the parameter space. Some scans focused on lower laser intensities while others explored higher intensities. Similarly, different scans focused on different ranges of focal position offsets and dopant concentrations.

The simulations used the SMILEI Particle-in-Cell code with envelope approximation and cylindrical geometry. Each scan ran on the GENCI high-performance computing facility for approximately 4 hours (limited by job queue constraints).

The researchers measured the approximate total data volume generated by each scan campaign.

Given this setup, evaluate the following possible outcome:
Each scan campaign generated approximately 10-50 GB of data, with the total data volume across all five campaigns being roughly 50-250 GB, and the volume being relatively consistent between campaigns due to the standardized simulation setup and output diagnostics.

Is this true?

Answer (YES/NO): NO